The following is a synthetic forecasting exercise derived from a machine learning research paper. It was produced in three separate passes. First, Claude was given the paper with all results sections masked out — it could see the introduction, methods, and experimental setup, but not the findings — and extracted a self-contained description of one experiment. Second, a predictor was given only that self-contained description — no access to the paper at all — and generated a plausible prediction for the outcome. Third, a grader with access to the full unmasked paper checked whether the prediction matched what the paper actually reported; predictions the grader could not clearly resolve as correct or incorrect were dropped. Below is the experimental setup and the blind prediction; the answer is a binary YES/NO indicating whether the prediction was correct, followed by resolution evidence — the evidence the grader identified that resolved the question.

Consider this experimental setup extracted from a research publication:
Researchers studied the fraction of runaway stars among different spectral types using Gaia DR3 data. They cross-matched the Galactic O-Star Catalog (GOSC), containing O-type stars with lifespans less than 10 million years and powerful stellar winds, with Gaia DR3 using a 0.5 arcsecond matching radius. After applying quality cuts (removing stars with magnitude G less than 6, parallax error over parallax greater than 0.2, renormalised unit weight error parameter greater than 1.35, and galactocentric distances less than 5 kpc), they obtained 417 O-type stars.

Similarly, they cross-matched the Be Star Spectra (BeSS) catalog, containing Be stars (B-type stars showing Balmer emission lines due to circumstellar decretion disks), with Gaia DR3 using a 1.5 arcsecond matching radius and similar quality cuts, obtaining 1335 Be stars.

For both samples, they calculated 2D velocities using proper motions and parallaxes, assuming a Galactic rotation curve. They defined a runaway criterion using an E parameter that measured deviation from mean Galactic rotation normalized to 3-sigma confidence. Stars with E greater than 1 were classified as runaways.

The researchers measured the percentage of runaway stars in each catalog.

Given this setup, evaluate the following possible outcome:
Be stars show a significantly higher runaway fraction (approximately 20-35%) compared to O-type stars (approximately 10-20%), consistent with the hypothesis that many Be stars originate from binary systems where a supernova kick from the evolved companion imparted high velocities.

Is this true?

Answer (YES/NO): NO